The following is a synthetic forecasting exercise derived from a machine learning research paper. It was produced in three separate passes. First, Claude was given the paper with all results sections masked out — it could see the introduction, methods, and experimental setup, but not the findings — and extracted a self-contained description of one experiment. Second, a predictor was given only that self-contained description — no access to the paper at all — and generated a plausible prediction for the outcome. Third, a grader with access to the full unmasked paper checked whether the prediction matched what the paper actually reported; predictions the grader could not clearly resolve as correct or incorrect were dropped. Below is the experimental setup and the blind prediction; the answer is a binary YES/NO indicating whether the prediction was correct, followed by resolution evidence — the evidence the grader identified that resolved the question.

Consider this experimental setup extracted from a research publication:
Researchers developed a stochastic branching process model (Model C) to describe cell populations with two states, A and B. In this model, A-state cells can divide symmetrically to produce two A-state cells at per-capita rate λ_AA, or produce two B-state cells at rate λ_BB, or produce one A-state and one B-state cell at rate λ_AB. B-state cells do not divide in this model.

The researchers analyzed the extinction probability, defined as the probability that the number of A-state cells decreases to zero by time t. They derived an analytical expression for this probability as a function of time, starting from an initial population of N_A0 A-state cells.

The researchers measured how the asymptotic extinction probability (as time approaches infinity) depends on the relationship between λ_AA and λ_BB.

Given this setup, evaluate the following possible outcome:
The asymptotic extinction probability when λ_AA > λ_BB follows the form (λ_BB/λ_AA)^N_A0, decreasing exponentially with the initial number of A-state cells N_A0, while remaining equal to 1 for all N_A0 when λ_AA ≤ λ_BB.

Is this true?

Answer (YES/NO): YES